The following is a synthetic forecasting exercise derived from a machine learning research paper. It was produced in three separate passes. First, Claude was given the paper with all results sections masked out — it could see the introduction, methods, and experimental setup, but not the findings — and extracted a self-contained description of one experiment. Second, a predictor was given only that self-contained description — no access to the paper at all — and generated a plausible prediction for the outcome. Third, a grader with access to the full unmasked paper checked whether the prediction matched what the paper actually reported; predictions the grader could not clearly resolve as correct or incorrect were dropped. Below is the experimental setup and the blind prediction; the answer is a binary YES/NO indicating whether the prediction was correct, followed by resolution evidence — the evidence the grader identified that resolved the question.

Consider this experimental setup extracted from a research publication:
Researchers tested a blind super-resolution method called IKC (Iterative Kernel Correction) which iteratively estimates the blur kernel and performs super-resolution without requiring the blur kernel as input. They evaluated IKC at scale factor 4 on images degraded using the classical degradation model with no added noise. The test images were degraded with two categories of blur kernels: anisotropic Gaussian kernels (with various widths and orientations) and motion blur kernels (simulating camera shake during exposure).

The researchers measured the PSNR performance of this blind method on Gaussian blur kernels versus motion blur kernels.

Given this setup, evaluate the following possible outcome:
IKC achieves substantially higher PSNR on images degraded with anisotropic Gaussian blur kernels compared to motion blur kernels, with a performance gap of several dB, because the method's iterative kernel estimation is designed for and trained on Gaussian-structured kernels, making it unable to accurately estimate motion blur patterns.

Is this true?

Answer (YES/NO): YES